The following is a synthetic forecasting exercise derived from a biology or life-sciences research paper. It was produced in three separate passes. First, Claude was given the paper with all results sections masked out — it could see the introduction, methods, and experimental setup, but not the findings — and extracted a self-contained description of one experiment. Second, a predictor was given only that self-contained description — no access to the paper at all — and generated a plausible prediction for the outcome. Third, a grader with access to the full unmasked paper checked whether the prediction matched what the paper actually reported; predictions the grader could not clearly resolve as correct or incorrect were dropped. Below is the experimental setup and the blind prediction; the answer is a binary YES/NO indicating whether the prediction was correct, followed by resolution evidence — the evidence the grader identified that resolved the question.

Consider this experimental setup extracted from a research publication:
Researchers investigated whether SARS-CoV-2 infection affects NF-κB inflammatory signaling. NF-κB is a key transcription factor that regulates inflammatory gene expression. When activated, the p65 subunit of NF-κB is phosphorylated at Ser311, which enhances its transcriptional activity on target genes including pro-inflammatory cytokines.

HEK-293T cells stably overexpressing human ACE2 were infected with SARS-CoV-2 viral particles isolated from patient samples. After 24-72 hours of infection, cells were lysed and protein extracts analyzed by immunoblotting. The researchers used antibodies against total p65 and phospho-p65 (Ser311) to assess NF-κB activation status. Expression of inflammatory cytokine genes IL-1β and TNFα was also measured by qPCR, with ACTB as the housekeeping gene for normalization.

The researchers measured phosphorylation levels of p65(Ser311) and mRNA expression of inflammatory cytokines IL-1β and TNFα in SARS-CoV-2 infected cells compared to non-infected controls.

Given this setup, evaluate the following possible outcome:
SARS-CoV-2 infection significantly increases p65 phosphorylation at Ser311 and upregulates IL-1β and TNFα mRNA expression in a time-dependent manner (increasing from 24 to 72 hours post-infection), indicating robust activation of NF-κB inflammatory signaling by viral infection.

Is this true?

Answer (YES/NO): NO